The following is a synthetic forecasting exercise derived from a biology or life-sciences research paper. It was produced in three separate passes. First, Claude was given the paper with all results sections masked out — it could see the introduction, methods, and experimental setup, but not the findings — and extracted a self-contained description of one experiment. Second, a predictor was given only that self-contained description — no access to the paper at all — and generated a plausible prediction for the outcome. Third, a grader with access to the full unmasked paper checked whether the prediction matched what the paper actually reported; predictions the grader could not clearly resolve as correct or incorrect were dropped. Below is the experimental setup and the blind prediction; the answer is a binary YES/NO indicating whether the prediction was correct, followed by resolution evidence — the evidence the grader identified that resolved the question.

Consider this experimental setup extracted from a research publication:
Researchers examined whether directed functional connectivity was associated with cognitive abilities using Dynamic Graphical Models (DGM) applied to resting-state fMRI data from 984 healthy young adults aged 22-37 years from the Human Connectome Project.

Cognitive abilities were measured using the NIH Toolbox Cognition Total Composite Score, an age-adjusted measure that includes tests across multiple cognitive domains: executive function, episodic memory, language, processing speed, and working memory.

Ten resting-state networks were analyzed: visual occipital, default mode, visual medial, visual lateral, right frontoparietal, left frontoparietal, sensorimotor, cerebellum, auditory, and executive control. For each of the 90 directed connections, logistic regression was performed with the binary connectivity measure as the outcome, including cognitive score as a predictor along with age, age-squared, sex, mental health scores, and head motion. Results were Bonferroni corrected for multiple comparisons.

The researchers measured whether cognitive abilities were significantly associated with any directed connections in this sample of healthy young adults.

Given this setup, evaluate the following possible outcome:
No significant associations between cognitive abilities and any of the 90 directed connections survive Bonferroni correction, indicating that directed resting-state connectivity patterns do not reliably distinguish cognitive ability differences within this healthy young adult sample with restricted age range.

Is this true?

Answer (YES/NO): YES